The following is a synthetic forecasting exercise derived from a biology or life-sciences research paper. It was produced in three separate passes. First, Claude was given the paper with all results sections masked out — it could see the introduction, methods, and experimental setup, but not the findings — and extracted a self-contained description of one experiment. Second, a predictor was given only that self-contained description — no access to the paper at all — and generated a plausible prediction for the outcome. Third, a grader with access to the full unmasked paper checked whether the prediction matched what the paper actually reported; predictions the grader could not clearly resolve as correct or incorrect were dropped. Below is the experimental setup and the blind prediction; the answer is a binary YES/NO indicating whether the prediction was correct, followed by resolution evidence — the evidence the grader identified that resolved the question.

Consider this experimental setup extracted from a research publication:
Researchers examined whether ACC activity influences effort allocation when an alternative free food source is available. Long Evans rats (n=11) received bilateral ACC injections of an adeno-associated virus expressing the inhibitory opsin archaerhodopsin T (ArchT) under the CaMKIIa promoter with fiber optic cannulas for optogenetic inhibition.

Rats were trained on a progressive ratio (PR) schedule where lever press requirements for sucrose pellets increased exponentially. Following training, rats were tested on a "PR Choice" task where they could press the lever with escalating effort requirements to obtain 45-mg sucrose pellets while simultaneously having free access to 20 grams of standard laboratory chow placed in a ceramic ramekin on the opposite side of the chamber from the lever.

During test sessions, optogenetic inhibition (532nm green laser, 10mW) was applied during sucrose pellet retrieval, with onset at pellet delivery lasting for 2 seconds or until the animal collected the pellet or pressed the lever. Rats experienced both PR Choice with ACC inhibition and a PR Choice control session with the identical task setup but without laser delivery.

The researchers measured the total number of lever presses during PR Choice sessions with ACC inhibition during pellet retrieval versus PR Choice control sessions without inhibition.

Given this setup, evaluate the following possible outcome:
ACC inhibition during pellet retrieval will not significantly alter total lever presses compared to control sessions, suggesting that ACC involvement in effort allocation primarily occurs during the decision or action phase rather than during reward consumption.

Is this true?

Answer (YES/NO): NO